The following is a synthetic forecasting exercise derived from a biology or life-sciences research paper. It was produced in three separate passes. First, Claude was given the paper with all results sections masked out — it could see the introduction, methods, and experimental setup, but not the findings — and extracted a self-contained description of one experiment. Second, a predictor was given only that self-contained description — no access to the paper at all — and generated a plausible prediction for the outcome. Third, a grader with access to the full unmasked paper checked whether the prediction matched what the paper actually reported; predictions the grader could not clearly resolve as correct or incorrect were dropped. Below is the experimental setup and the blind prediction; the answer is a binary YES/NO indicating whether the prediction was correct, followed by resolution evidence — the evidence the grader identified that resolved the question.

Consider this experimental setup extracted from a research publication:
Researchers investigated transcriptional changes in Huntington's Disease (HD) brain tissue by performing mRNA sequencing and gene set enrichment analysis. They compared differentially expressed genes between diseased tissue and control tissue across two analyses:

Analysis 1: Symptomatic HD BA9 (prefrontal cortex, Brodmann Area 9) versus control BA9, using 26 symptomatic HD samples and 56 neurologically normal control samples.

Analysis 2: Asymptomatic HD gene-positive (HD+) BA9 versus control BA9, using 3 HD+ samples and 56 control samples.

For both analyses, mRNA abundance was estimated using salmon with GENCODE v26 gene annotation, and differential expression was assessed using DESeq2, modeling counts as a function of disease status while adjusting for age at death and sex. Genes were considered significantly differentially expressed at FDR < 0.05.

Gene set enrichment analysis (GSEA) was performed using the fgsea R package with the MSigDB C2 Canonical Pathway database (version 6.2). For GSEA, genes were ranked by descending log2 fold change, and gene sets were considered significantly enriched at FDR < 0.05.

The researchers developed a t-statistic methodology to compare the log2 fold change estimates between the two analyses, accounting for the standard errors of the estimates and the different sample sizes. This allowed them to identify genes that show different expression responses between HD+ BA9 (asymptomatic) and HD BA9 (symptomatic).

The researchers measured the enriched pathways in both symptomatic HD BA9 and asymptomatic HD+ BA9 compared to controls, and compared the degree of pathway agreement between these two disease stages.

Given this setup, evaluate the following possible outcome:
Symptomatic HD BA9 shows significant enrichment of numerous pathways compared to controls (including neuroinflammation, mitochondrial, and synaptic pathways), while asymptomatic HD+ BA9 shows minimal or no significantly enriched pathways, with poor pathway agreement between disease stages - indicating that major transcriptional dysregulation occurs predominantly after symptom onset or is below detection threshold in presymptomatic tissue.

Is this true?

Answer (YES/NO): NO